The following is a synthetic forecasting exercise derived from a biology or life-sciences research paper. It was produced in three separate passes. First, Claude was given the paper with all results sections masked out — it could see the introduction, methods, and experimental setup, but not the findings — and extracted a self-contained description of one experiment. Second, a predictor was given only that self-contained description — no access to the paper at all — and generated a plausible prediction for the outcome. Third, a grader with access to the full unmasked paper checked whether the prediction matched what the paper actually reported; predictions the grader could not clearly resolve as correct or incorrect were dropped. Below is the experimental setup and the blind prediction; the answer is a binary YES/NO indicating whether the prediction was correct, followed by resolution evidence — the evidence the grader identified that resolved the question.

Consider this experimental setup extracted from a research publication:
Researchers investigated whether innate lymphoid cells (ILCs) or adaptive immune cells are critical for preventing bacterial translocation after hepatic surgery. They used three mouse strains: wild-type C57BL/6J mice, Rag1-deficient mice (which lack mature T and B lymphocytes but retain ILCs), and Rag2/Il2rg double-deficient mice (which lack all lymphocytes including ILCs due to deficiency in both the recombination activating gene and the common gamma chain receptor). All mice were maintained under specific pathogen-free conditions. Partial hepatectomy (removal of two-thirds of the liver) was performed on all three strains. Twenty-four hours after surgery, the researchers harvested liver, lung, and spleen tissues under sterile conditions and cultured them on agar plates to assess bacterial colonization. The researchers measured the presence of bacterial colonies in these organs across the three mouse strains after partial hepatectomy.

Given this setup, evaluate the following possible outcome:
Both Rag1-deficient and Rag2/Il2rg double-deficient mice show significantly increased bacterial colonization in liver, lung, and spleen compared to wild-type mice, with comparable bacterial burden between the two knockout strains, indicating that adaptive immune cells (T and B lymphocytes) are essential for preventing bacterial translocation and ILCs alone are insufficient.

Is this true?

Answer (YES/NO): NO